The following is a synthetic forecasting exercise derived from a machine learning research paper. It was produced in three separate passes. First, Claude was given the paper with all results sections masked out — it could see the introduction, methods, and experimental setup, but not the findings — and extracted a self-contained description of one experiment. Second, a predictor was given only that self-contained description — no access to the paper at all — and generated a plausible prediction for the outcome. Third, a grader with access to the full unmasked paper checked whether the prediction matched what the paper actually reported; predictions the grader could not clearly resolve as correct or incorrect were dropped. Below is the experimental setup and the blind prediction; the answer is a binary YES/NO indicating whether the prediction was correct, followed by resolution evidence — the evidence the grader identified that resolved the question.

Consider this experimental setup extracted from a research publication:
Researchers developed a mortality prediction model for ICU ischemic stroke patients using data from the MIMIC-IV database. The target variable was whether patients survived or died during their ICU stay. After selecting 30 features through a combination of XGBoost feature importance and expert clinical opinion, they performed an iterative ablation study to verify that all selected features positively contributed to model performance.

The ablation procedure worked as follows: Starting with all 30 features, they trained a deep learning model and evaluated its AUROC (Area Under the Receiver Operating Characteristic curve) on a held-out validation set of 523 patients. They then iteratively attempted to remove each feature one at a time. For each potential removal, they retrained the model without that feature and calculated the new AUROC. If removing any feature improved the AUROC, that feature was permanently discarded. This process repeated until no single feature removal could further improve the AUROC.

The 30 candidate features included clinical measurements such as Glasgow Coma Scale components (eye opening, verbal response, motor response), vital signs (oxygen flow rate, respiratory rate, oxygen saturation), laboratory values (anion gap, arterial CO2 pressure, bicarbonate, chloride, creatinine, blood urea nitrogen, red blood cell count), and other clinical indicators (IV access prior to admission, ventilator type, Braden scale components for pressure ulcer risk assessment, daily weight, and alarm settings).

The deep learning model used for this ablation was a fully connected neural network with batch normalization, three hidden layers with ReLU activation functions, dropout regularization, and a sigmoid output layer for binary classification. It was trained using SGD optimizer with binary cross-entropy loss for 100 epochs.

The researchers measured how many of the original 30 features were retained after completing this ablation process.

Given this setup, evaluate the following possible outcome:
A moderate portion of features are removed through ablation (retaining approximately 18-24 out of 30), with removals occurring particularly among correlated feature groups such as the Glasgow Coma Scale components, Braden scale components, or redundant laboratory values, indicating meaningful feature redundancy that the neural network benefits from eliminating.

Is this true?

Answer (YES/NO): NO